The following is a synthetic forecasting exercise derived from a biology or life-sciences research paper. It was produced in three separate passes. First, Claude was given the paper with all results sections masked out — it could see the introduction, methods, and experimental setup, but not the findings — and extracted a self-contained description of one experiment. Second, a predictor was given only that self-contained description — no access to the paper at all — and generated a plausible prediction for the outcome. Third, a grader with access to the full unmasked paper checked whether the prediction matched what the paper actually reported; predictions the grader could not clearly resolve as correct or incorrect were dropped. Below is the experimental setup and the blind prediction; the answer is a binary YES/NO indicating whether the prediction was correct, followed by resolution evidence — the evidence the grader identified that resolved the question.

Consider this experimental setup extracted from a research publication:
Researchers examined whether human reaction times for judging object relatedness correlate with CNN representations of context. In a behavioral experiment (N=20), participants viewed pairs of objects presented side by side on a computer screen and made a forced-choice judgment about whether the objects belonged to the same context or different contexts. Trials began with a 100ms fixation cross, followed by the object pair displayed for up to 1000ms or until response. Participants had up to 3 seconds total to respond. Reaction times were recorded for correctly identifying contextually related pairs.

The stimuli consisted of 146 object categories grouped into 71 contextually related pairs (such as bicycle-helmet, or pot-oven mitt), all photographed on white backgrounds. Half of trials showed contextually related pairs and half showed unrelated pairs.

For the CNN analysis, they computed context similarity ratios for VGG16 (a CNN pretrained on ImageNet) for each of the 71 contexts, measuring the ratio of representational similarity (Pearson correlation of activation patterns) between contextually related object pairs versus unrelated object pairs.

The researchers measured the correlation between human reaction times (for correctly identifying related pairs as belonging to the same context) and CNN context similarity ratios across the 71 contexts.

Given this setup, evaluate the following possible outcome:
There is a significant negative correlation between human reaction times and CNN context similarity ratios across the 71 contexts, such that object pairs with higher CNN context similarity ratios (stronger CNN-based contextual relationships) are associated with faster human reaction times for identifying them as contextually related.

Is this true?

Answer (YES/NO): YES